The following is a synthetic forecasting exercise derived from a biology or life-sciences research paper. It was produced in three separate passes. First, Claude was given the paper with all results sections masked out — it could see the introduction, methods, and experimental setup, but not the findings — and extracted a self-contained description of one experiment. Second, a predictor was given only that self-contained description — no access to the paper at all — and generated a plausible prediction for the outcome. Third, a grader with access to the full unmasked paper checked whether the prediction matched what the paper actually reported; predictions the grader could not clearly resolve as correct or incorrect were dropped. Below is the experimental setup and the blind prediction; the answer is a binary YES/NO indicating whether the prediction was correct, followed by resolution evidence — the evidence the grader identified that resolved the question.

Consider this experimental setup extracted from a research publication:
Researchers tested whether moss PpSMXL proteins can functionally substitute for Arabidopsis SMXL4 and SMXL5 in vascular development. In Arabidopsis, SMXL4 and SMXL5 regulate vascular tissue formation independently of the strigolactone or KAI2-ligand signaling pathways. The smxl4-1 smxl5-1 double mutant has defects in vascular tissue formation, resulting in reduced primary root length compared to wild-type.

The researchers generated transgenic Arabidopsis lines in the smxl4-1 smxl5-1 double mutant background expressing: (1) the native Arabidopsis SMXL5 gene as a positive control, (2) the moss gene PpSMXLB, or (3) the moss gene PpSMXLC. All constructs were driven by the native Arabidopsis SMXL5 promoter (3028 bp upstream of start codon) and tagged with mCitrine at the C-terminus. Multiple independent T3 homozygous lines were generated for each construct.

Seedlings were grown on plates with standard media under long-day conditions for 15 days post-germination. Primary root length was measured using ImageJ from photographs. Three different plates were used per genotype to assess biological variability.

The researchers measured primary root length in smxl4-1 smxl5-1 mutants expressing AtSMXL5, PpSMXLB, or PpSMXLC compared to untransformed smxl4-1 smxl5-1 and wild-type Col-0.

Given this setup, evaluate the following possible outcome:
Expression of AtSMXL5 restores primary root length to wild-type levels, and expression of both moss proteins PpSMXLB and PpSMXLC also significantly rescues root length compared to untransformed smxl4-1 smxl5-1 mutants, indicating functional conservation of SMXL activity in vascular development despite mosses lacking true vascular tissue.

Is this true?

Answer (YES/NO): YES